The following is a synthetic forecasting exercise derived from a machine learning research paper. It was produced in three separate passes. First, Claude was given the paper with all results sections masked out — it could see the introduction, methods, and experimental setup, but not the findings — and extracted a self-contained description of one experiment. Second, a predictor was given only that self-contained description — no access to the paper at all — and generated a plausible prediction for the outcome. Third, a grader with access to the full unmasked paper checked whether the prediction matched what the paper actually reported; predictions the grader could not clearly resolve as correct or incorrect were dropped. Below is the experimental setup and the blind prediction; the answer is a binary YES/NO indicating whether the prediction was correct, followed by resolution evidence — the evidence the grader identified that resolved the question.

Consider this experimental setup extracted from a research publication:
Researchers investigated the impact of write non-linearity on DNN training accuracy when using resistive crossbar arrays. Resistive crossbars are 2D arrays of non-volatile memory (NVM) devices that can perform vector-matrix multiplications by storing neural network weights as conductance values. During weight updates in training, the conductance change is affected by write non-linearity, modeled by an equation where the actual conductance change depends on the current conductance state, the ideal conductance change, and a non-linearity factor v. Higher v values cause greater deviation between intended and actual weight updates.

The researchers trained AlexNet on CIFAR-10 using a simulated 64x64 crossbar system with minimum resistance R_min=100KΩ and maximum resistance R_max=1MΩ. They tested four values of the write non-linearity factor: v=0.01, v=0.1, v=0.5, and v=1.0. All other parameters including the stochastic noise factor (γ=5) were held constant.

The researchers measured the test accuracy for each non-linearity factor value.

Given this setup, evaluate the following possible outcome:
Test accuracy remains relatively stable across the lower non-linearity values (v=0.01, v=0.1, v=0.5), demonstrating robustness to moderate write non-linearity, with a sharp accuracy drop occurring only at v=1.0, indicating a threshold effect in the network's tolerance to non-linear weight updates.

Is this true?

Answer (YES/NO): NO